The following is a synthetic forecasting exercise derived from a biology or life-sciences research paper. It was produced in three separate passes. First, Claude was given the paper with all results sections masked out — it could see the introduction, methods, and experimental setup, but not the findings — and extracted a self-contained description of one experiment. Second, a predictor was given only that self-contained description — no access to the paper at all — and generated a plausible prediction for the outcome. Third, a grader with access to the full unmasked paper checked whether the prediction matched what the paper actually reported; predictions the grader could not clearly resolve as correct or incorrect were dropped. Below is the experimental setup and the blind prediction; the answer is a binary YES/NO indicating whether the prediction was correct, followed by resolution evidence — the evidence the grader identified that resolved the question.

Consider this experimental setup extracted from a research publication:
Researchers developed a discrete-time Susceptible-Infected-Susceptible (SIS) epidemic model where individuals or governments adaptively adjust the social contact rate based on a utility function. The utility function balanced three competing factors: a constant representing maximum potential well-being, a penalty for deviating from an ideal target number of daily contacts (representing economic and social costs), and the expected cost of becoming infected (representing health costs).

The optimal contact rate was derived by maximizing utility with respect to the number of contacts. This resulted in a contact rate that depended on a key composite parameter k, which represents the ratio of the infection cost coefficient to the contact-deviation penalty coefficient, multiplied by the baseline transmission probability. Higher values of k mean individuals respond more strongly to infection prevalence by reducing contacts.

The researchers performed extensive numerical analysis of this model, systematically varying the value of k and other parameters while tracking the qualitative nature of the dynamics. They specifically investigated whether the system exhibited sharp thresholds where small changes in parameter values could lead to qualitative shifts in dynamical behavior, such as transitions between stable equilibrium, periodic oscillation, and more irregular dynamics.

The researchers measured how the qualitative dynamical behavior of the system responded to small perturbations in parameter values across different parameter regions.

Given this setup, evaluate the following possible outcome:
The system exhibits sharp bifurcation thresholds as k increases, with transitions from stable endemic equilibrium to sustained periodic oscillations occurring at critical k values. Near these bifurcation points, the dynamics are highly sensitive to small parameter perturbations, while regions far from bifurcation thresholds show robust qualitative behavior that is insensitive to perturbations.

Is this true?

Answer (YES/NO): NO